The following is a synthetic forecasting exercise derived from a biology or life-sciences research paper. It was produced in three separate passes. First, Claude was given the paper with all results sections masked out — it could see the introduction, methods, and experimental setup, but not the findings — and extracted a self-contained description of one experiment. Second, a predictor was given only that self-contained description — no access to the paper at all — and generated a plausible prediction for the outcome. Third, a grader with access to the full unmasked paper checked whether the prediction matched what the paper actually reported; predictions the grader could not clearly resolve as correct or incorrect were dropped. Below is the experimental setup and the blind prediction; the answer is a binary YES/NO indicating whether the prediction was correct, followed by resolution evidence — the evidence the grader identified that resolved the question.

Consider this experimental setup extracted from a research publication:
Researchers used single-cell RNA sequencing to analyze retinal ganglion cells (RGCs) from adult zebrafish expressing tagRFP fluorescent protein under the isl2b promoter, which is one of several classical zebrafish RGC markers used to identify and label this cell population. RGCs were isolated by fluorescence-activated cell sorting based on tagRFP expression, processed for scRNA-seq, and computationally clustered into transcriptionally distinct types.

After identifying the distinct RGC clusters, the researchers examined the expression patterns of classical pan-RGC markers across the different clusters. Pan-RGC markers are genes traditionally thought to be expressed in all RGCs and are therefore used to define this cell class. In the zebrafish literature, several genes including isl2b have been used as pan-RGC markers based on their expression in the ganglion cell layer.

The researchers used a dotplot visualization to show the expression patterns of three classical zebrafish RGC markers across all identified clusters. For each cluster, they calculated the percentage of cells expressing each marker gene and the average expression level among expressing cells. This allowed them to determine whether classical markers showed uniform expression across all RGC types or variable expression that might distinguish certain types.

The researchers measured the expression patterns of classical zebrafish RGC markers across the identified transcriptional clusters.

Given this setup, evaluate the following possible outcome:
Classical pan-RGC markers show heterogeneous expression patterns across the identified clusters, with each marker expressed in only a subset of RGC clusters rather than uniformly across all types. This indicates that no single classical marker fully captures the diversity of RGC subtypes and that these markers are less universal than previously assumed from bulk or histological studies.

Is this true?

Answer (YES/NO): YES